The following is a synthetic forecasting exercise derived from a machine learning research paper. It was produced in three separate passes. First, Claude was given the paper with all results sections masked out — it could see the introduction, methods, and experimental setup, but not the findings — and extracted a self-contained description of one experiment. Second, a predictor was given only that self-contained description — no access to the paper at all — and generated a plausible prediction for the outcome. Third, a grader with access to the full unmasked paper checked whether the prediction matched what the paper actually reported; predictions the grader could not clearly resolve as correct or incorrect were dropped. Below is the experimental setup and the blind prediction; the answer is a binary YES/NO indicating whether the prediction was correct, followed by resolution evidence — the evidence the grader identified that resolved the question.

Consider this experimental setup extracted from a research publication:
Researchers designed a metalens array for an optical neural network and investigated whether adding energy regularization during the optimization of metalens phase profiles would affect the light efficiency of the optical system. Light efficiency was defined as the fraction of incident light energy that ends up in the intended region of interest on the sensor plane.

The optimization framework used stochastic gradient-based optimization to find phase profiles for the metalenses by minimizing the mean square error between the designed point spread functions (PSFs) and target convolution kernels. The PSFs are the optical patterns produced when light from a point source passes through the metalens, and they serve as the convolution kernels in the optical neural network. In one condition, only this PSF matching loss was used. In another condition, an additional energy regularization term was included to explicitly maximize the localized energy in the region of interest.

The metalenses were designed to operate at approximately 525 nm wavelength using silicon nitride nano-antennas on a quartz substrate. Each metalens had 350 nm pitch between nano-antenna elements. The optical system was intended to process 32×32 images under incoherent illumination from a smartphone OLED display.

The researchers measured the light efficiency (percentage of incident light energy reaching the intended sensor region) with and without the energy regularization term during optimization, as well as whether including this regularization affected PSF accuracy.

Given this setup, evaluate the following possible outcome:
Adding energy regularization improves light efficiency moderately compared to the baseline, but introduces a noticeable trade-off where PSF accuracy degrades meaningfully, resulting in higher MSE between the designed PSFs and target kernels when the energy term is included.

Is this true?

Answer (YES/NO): NO